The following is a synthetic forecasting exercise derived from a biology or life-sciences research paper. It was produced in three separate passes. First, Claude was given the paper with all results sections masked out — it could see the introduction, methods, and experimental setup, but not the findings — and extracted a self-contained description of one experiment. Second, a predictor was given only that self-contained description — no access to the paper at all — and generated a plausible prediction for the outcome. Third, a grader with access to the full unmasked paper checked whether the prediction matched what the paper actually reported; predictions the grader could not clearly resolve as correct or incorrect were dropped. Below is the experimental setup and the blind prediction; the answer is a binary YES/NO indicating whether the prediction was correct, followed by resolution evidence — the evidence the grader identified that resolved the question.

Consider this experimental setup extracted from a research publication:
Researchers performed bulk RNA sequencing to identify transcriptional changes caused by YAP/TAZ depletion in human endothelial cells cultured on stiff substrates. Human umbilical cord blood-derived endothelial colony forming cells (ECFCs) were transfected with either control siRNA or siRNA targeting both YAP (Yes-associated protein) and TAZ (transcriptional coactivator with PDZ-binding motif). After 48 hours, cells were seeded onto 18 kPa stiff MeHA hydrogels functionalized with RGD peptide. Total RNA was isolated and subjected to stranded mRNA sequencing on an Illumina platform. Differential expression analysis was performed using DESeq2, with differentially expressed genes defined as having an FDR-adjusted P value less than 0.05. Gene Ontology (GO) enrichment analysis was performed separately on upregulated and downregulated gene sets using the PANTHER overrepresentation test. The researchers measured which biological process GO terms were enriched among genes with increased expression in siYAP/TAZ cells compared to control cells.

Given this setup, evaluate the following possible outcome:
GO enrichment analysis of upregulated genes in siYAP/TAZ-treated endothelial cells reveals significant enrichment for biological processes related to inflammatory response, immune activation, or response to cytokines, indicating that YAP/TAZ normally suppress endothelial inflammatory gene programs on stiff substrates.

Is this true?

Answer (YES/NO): NO